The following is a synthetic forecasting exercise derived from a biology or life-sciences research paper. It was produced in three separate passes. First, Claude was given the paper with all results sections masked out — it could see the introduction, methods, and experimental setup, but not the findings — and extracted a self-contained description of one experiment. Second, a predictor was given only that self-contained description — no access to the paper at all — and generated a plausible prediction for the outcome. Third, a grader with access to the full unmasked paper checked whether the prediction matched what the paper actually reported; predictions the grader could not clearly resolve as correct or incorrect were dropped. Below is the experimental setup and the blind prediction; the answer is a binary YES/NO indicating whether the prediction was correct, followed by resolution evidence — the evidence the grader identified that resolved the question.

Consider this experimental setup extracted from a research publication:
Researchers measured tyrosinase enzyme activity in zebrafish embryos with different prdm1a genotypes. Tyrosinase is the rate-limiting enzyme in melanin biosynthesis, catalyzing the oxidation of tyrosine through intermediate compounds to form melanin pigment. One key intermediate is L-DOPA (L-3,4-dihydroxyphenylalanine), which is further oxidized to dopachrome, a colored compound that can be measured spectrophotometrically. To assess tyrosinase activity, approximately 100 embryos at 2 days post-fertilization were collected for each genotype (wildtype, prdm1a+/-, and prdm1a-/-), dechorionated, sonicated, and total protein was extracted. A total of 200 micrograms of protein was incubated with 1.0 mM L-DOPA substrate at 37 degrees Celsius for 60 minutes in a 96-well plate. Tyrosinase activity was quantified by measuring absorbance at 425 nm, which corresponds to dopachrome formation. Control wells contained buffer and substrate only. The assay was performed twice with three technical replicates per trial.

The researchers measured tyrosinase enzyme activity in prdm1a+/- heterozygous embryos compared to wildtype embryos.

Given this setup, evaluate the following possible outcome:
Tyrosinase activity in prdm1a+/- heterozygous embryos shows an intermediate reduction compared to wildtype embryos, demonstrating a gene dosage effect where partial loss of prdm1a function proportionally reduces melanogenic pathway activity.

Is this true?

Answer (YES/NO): YES